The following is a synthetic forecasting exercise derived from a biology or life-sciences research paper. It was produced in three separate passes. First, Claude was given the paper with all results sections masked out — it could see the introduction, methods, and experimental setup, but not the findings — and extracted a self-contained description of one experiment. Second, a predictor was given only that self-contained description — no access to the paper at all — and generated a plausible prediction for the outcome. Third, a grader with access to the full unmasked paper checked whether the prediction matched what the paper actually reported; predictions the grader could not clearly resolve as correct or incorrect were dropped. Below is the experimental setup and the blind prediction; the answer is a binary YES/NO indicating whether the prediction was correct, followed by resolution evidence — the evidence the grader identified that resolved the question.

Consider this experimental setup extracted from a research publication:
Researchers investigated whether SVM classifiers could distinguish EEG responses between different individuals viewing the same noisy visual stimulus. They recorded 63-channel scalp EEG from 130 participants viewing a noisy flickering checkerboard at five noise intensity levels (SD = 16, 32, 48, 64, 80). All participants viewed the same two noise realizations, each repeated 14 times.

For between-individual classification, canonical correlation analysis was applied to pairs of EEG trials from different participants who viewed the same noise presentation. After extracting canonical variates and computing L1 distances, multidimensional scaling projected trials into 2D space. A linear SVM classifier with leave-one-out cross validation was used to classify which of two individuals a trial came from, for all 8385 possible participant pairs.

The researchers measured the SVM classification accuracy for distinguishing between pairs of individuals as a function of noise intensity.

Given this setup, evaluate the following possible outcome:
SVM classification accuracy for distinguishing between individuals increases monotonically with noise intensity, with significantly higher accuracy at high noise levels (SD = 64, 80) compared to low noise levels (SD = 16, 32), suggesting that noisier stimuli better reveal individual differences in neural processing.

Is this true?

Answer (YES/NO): NO